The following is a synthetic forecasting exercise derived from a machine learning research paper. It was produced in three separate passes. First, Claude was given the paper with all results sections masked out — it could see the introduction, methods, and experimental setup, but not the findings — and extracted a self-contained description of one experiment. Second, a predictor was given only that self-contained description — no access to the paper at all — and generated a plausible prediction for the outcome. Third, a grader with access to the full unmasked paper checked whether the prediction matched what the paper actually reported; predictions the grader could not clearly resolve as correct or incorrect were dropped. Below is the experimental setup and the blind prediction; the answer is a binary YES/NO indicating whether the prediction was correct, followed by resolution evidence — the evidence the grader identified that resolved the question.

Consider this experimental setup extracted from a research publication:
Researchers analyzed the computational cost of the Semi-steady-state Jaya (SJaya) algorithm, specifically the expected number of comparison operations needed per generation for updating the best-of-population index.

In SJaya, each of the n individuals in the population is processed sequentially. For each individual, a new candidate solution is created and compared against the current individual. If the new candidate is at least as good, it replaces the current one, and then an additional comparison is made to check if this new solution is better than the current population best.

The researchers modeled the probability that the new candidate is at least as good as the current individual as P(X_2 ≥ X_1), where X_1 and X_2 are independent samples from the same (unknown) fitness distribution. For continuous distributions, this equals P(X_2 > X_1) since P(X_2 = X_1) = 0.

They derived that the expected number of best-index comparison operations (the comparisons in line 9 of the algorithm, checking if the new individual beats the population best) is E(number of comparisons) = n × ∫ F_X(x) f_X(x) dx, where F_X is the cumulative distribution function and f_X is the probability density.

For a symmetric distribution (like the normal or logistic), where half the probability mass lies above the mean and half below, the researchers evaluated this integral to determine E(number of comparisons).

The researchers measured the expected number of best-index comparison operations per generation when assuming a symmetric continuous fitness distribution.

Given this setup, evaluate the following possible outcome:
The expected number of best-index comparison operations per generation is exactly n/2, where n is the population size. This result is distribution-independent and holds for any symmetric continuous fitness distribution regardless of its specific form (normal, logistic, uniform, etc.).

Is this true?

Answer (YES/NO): NO